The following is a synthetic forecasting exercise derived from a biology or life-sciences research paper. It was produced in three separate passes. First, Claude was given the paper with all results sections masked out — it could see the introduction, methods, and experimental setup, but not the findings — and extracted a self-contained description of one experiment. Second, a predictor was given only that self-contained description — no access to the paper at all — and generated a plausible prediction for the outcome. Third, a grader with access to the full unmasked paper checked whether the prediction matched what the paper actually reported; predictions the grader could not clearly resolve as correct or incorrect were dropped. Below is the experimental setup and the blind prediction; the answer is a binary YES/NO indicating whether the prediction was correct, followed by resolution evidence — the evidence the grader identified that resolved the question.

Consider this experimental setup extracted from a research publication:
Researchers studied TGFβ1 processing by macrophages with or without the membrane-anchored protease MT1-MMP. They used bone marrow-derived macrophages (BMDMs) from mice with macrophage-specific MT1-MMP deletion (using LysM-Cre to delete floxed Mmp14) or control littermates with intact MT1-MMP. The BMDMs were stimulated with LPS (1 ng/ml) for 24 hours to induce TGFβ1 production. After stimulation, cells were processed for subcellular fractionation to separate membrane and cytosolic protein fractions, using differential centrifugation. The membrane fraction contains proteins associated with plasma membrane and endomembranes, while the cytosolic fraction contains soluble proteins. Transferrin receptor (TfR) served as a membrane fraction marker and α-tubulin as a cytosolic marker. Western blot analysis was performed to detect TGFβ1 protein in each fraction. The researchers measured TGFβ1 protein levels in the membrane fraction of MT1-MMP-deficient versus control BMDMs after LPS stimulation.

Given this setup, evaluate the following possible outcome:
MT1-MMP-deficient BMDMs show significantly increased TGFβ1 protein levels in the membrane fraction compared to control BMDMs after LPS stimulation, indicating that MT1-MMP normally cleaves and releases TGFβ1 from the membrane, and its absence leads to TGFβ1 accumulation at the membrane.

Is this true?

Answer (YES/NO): YES